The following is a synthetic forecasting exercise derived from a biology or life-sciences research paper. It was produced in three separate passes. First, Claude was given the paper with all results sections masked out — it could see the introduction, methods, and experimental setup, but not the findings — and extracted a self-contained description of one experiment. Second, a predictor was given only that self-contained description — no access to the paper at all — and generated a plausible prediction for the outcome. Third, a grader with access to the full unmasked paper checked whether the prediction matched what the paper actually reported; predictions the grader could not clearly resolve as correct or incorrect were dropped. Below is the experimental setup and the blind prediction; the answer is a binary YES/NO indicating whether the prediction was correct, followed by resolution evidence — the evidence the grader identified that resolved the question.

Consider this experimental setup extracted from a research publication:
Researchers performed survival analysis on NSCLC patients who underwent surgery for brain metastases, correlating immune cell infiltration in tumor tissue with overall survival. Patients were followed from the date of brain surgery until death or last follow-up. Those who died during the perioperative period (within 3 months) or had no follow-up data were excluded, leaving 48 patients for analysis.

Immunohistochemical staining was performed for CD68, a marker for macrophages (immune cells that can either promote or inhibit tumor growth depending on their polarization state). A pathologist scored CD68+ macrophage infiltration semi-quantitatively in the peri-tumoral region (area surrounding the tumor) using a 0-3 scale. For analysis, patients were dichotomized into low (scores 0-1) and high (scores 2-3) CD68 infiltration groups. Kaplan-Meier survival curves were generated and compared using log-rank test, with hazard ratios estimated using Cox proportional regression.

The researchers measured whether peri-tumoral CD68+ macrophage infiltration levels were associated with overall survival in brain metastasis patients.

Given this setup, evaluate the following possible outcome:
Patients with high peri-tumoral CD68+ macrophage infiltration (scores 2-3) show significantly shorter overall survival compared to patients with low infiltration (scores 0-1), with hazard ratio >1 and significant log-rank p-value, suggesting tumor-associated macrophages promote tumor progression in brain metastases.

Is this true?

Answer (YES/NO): NO